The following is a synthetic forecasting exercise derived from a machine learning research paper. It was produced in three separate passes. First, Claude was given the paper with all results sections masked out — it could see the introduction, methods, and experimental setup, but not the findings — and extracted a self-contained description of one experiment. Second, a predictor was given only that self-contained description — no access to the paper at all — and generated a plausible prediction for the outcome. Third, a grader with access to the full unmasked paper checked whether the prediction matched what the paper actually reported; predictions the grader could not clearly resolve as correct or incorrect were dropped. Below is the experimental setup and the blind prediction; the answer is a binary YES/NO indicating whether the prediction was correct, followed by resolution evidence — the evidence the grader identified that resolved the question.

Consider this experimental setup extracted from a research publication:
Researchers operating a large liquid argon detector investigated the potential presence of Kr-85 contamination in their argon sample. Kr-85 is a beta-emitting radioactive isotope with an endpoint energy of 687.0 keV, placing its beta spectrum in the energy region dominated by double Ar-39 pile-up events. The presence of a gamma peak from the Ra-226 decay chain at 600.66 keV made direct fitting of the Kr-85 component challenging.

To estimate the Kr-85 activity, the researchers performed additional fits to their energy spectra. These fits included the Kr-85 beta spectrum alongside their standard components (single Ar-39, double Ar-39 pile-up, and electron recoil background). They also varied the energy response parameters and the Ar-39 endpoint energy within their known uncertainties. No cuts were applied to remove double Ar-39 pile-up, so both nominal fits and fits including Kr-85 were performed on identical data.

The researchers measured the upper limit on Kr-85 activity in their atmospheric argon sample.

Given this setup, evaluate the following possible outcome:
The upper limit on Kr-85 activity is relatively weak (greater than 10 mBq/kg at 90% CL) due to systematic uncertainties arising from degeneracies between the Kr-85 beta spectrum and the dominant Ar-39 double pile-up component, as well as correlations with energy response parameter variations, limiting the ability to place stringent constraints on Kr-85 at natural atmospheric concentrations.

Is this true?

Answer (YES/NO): NO